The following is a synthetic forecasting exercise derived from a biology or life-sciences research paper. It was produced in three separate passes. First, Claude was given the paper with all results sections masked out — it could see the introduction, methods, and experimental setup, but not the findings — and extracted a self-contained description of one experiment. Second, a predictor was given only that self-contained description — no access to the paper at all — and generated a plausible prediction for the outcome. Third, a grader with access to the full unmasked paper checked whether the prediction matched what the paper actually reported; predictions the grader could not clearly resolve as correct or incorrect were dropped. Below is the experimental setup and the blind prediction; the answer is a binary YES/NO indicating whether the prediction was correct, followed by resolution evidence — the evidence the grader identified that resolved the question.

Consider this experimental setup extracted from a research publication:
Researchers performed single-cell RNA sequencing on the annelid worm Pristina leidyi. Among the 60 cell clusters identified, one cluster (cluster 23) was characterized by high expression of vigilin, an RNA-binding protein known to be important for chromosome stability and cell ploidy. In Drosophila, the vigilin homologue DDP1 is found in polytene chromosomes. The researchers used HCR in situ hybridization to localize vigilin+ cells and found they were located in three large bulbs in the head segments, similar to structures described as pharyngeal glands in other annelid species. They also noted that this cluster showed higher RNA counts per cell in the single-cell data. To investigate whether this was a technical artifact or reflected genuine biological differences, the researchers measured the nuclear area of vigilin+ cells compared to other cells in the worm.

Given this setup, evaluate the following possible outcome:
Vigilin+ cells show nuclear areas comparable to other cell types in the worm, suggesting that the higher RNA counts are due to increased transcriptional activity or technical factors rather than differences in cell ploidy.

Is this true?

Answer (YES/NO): NO